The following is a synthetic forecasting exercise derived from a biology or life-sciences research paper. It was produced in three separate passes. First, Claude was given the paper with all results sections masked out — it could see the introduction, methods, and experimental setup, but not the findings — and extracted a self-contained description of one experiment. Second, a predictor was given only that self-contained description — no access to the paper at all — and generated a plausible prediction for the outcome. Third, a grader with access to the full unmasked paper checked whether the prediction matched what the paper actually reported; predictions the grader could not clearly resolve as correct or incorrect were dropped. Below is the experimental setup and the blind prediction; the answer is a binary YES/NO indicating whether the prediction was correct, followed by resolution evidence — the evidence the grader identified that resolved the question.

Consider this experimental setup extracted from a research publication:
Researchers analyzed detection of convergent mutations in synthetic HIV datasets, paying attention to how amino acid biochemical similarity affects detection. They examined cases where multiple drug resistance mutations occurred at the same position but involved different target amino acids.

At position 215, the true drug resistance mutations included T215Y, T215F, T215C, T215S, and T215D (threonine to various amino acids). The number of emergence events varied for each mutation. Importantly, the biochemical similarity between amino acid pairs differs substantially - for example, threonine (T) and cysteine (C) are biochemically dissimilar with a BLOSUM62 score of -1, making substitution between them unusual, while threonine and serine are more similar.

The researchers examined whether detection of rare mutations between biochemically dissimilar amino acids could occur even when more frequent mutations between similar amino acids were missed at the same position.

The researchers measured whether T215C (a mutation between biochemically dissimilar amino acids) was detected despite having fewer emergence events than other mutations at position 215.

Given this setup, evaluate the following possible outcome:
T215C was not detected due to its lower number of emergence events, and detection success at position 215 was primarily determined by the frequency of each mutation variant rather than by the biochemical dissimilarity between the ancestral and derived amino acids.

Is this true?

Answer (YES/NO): NO